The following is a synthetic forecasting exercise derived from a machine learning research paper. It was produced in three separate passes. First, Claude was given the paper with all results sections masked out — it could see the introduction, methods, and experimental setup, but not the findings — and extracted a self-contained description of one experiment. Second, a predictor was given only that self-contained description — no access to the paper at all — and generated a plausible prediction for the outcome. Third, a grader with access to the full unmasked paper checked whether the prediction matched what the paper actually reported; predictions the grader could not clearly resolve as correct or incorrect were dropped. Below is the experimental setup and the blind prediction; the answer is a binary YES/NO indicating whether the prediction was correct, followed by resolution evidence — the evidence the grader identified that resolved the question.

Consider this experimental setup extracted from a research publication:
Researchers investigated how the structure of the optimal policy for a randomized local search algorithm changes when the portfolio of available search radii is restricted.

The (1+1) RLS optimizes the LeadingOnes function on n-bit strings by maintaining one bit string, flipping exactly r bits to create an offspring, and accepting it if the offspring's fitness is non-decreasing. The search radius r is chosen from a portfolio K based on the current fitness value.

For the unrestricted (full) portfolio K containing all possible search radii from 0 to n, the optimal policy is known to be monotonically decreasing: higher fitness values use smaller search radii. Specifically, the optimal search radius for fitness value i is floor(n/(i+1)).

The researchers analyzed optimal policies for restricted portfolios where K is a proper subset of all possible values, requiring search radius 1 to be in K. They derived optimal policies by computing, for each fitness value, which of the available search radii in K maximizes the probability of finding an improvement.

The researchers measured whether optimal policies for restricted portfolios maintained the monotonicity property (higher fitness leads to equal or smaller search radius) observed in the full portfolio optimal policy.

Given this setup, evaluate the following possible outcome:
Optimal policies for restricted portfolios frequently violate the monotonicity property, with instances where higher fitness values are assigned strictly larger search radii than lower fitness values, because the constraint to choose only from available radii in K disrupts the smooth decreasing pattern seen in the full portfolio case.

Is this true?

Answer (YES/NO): NO